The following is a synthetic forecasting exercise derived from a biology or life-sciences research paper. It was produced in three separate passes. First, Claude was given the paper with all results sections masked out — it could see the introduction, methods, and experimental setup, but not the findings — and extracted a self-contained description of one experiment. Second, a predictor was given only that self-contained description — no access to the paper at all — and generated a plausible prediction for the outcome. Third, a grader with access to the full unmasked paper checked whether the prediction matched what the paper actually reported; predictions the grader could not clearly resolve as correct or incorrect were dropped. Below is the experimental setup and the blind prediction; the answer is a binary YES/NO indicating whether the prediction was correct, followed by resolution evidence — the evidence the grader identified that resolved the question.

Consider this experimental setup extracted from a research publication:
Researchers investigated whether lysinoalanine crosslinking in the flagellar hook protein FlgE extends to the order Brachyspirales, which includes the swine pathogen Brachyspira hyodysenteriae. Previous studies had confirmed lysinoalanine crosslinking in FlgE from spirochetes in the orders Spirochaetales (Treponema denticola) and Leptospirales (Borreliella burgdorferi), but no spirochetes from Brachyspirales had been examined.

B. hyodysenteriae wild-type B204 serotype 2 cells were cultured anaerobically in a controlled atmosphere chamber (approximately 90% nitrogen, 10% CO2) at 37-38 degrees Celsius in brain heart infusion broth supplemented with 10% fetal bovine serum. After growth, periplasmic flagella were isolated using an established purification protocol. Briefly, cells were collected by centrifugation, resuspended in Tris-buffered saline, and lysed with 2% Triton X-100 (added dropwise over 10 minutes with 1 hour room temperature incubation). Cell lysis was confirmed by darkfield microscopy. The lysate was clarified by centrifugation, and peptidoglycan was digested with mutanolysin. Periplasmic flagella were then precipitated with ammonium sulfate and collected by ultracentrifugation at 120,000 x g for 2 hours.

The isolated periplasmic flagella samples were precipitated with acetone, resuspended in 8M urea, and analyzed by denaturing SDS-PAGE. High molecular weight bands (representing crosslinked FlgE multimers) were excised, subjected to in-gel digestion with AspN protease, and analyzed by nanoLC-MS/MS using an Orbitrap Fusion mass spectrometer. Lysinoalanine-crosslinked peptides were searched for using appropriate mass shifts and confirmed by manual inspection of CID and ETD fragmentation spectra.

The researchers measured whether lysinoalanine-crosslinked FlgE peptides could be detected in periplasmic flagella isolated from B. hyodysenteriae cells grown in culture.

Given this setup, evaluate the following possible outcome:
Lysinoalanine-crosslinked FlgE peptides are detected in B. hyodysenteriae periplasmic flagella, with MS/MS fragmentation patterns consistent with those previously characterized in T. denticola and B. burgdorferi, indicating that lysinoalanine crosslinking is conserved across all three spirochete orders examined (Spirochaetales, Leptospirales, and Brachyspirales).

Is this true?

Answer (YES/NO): YES